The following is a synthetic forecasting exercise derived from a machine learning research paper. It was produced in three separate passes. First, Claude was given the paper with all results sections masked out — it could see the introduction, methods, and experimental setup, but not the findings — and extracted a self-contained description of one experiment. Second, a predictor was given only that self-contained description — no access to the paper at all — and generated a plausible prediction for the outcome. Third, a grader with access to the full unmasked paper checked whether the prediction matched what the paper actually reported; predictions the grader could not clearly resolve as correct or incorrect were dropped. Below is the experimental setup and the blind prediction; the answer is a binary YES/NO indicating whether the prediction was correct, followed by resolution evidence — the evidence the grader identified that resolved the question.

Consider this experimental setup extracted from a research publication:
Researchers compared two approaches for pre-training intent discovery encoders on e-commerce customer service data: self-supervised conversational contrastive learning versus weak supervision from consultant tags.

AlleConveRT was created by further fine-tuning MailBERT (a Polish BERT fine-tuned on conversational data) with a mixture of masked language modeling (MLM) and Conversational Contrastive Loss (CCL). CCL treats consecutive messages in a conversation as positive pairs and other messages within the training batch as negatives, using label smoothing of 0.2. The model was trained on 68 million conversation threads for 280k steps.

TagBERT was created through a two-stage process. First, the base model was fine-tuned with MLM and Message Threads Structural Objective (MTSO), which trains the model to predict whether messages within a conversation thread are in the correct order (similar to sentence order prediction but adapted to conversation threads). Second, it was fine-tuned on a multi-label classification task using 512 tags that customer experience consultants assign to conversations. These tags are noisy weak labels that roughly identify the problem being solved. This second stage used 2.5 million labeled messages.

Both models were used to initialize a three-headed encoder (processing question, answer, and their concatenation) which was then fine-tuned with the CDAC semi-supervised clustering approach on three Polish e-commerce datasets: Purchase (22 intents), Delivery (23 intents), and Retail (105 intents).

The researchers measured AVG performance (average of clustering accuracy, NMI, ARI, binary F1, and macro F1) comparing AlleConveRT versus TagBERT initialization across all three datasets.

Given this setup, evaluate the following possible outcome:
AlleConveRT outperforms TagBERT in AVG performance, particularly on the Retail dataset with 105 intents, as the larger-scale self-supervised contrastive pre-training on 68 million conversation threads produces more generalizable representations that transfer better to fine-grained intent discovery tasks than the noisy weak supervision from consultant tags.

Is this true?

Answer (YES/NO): NO